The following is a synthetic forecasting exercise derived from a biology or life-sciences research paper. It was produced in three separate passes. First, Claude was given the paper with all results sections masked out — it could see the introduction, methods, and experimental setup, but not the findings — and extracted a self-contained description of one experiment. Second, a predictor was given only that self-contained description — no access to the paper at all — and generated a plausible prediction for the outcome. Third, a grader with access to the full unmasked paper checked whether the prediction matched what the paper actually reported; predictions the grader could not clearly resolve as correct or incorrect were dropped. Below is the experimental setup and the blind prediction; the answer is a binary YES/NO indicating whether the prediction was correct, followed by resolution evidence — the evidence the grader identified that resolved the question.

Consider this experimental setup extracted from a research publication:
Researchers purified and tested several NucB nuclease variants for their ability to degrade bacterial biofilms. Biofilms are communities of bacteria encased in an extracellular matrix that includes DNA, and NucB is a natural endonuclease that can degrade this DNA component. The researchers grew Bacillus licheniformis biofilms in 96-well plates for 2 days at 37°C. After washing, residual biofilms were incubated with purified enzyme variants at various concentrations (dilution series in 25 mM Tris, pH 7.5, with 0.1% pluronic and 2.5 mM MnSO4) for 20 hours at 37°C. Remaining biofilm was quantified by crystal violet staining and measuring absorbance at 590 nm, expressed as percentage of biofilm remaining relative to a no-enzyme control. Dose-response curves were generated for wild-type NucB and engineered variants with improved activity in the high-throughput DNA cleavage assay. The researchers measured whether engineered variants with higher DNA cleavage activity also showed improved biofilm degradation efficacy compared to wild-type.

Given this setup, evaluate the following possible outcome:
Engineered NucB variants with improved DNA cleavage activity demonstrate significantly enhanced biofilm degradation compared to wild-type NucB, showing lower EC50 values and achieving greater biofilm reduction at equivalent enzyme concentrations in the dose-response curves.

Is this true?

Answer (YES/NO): YES